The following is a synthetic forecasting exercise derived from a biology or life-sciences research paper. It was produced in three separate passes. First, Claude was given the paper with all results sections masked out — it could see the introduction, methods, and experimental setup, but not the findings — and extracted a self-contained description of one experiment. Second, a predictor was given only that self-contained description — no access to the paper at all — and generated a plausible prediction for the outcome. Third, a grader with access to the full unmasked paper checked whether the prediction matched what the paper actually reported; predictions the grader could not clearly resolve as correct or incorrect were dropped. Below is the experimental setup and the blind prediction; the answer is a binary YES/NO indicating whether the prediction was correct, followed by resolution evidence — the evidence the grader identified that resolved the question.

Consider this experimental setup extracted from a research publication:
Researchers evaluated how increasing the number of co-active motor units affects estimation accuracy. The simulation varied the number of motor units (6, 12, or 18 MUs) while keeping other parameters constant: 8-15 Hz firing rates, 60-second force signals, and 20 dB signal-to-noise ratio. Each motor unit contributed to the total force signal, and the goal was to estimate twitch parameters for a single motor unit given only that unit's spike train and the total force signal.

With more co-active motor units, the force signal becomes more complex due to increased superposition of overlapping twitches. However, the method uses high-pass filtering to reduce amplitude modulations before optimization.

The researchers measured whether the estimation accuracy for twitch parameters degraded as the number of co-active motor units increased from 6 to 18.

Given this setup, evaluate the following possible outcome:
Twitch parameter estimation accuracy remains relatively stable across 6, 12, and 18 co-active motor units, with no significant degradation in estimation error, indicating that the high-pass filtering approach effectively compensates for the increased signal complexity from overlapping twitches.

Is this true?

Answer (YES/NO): NO